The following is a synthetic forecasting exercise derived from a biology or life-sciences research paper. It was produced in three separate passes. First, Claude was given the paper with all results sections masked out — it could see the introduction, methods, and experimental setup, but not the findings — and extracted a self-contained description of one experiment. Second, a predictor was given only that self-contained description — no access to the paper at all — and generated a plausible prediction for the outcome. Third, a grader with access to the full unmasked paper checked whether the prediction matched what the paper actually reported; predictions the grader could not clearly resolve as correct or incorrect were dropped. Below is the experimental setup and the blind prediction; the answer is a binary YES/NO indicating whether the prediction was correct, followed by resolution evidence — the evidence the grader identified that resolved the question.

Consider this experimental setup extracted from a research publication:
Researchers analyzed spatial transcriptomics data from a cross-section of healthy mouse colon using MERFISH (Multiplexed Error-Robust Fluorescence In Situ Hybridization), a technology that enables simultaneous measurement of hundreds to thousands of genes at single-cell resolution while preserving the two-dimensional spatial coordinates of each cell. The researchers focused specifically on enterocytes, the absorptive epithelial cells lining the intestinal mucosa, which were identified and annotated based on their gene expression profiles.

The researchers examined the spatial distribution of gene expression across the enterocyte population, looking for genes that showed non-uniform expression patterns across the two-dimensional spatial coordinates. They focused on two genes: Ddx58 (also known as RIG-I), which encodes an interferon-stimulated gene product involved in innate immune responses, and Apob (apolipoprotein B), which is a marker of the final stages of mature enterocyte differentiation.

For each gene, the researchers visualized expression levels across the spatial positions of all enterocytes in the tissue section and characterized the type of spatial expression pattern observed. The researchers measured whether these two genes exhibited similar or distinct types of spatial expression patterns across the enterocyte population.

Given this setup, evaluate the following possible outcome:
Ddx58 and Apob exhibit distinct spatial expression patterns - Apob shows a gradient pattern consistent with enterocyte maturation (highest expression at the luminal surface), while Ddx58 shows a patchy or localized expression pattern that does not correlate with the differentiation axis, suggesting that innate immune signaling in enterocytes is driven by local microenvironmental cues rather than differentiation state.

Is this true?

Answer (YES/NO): YES